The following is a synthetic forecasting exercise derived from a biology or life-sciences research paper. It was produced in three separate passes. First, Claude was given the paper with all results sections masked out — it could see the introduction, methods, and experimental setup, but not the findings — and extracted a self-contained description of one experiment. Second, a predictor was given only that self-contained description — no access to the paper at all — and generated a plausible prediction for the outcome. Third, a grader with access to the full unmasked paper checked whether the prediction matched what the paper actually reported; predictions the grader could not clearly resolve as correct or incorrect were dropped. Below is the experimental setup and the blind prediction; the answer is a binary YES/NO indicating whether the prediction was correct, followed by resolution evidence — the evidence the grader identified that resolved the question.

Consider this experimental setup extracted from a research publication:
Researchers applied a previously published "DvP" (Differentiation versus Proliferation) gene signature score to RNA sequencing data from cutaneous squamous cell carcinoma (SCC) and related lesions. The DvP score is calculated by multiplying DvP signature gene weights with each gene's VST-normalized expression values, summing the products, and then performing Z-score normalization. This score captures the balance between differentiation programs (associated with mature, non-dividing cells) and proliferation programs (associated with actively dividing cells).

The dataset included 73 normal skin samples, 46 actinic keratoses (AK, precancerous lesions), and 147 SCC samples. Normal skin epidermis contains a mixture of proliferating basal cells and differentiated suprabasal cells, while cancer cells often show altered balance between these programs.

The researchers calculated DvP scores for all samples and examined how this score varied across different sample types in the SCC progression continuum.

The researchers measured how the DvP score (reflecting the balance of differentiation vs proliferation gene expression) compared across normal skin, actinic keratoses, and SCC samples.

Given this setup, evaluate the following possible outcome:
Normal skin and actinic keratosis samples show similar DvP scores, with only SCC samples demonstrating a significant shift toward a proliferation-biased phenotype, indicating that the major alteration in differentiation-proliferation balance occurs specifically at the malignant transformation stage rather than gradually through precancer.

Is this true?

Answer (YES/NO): NO